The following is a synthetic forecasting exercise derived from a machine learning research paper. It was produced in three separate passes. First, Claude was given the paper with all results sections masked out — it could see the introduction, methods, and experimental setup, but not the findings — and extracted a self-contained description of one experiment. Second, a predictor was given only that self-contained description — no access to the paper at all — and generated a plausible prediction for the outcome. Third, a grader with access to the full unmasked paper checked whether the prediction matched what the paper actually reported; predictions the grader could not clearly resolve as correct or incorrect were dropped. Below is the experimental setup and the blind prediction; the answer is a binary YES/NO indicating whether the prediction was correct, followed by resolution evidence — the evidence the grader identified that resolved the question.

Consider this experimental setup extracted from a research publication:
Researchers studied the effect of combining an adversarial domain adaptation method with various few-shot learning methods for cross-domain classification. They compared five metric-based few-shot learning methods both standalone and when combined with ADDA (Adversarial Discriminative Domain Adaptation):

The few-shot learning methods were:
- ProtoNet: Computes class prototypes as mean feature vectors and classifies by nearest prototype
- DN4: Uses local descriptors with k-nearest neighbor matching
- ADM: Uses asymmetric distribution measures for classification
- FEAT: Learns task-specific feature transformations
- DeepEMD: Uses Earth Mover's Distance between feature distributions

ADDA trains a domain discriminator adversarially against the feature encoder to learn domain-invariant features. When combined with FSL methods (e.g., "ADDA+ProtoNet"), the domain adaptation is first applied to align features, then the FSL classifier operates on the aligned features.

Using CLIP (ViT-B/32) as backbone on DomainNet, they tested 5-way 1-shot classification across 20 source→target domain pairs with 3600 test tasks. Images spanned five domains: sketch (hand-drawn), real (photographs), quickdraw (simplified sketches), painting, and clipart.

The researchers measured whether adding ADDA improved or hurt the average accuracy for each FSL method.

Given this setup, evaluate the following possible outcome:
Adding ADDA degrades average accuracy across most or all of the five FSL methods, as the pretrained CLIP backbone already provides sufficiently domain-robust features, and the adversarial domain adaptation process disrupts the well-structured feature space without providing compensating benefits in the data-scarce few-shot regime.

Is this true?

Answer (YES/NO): NO